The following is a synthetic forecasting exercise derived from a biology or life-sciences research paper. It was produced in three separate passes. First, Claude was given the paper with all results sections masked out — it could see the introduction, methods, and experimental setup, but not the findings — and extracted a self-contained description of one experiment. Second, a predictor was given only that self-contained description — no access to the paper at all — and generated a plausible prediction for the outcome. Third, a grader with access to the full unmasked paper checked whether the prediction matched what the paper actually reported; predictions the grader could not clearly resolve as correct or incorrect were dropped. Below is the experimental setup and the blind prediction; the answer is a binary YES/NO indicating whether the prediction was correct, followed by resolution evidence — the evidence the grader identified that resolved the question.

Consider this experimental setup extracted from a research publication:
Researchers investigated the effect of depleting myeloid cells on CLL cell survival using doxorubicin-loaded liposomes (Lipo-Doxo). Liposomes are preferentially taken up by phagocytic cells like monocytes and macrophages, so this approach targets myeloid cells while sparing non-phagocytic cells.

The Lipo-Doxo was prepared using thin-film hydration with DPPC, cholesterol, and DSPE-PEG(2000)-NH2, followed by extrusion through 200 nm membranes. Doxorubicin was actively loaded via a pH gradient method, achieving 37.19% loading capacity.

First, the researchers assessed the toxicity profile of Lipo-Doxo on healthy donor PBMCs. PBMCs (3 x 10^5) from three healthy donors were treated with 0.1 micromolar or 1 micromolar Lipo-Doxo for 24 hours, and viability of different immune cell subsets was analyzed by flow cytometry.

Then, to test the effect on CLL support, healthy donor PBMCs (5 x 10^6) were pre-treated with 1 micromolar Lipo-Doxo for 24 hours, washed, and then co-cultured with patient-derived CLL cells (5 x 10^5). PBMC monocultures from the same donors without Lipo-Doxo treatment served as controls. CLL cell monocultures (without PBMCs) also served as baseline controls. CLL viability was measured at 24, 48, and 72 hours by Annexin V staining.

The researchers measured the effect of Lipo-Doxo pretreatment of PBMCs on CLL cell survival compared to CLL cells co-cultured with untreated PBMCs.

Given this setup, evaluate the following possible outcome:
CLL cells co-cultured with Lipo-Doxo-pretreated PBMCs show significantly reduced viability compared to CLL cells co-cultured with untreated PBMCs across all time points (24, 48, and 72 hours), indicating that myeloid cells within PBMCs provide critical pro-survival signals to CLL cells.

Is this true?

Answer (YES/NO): YES